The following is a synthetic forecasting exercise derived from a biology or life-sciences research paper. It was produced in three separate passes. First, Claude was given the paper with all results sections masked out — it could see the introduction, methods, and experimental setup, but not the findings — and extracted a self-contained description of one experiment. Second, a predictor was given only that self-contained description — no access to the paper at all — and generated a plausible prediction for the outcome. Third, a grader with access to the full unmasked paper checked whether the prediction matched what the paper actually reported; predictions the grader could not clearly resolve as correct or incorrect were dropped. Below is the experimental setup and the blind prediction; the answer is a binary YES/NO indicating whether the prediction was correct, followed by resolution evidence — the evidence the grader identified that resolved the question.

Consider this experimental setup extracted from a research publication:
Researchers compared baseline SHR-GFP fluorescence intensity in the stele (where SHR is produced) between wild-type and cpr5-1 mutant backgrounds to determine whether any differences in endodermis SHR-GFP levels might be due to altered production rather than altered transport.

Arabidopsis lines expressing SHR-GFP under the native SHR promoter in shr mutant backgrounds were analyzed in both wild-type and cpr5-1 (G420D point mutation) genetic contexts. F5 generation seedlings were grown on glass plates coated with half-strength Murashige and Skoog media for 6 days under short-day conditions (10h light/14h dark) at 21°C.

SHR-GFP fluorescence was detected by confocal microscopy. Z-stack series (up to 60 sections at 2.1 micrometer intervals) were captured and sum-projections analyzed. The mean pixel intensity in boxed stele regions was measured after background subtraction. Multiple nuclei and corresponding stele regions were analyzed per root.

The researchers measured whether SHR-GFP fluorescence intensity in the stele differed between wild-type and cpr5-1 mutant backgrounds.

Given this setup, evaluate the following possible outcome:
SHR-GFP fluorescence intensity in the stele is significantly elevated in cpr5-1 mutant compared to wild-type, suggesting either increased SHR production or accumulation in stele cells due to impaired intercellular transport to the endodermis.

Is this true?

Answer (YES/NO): NO